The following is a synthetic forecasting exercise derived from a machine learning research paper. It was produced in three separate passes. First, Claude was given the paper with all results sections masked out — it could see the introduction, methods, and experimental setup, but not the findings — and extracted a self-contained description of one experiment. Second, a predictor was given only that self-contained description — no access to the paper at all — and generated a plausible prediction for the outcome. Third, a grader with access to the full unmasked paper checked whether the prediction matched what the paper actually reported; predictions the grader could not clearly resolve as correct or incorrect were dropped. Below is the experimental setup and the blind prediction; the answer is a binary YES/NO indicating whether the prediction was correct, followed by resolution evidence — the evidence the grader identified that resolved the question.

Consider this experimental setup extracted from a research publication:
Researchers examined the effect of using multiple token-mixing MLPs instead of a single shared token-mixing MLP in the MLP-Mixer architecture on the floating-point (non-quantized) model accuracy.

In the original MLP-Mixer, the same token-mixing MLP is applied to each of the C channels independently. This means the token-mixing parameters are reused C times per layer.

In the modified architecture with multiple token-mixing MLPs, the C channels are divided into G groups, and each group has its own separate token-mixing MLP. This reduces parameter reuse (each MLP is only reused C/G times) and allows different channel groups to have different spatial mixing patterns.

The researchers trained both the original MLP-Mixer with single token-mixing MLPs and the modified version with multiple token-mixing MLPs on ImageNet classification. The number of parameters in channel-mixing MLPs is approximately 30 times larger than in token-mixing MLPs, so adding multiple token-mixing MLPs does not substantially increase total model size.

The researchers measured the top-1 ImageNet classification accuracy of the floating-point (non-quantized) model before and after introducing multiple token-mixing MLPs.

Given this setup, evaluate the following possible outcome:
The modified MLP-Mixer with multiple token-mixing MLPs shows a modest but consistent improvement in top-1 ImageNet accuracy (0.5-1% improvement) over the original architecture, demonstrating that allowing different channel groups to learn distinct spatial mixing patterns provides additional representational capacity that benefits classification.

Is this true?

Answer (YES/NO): NO